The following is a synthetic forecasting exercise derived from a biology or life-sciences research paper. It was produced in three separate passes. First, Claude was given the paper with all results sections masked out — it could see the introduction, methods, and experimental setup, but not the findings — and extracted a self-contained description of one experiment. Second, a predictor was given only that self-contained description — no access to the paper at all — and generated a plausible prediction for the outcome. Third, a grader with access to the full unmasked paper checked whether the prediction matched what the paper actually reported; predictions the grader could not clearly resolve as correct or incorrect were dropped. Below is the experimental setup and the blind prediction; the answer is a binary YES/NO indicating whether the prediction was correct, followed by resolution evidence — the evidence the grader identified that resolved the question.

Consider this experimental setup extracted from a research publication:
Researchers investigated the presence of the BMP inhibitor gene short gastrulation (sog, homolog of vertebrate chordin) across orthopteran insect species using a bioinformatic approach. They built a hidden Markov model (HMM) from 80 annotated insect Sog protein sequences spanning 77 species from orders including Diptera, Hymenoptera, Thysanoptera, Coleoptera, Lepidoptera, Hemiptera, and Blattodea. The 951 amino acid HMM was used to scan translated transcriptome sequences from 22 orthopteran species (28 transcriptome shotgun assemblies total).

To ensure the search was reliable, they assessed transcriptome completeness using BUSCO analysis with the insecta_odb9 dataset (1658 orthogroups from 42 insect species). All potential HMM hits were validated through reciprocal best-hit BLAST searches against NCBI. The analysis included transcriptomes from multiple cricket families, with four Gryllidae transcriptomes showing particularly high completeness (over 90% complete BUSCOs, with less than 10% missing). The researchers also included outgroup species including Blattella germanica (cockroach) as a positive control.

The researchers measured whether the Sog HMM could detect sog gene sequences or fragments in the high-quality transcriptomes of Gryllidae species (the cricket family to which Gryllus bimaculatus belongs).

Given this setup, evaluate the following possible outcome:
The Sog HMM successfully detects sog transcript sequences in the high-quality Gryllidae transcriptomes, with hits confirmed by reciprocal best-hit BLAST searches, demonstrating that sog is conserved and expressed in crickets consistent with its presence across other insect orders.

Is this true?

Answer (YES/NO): NO